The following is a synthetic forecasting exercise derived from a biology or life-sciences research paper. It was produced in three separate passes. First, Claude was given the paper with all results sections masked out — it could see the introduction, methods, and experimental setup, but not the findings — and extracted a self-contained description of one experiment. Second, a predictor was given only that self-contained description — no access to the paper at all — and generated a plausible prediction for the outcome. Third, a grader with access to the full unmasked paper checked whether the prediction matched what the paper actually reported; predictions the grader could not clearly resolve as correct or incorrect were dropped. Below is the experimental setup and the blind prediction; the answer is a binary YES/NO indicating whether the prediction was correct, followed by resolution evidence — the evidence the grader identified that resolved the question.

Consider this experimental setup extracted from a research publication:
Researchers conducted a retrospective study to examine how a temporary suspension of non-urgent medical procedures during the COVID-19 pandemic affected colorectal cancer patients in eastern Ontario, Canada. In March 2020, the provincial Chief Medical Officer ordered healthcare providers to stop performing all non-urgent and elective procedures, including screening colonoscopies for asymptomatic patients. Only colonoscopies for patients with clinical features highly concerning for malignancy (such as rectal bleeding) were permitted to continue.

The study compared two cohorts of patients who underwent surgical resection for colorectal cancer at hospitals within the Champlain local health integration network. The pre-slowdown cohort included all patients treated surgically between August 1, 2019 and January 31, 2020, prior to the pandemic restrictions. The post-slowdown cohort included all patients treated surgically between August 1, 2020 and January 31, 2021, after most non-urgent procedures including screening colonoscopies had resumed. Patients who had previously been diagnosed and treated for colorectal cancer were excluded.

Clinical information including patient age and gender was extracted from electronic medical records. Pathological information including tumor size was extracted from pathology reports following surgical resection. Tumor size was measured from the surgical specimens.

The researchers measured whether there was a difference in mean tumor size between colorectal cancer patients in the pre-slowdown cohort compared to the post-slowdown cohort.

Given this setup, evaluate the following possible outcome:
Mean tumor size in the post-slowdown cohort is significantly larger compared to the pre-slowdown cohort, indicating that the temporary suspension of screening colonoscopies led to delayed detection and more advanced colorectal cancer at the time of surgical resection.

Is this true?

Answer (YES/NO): YES